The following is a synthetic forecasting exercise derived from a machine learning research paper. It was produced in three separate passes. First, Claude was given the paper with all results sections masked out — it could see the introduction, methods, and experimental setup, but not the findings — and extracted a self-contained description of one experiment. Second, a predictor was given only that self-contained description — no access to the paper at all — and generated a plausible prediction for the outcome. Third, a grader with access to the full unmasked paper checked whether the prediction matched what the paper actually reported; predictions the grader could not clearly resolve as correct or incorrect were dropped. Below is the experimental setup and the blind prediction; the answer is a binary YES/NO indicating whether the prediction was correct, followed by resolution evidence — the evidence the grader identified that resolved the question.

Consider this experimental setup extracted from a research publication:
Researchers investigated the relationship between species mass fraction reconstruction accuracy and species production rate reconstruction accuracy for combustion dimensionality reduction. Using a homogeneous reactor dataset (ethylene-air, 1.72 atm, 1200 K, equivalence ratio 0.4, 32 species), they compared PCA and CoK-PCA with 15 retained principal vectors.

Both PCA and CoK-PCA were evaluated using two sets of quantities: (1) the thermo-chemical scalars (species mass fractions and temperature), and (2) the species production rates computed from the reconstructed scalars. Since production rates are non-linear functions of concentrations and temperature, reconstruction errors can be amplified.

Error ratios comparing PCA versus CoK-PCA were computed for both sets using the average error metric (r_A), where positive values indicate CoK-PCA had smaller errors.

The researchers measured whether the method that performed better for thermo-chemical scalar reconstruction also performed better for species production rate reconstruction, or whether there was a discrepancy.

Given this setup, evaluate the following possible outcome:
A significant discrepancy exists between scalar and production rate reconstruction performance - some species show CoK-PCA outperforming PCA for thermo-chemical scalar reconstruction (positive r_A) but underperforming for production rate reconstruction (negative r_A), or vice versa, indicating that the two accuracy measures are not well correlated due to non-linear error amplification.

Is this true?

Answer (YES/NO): YES